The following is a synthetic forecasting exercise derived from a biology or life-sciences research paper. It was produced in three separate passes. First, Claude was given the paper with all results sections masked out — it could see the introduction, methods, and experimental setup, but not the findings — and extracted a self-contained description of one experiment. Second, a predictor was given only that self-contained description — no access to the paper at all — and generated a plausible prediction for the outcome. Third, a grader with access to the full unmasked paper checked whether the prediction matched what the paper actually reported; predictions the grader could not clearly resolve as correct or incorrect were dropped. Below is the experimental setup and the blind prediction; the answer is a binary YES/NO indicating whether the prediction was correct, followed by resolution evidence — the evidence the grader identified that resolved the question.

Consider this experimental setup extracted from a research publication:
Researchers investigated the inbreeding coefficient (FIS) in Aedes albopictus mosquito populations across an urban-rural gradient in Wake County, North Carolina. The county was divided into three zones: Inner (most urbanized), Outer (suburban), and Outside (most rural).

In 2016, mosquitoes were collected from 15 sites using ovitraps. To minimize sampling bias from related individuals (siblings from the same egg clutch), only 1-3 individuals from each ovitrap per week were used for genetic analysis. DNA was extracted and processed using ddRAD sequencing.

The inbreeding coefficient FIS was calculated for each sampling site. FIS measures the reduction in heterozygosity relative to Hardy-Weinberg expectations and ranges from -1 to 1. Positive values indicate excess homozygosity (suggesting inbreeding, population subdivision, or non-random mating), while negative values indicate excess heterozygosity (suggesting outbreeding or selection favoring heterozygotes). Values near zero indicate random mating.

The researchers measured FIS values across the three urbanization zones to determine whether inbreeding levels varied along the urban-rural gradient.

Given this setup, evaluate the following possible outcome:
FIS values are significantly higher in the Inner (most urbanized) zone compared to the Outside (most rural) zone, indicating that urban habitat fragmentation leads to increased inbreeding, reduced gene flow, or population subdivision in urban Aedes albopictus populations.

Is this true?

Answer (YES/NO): NO